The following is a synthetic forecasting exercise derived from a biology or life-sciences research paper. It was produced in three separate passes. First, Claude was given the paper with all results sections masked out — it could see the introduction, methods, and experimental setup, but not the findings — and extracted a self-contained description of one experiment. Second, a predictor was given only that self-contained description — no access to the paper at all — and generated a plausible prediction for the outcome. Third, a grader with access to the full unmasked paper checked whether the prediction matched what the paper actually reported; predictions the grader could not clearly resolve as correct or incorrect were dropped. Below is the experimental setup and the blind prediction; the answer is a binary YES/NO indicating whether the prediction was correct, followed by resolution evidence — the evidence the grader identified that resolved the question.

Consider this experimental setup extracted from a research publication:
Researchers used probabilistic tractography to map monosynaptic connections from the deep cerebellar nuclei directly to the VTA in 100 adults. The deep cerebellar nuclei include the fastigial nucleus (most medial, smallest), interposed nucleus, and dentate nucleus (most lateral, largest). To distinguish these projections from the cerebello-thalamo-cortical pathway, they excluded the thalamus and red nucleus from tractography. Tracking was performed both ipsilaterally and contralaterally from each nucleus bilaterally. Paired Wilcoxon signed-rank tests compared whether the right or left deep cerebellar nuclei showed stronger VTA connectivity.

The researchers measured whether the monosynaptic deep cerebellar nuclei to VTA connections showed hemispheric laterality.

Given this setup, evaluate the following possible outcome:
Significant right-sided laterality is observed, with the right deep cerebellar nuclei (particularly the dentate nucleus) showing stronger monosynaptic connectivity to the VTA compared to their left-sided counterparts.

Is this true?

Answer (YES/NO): NO